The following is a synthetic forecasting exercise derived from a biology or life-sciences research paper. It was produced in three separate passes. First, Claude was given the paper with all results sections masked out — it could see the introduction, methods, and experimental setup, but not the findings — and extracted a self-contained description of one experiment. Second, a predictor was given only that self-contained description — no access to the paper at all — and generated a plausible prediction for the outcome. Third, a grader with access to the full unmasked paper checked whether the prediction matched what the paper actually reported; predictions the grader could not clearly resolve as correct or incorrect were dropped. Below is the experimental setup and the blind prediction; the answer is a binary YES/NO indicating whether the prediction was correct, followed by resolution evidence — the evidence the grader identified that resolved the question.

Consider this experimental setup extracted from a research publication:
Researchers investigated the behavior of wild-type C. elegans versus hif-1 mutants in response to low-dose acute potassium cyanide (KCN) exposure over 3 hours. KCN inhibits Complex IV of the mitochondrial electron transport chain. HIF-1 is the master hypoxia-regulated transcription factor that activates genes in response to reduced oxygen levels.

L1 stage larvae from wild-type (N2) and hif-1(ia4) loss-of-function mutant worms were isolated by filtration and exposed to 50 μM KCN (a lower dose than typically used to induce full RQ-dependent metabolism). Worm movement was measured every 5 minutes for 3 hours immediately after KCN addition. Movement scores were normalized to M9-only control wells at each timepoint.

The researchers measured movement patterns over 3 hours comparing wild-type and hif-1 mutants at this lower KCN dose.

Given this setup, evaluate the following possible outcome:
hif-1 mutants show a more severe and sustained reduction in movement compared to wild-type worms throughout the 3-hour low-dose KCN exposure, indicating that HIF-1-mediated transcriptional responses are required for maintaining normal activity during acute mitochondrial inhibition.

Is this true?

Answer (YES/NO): NO